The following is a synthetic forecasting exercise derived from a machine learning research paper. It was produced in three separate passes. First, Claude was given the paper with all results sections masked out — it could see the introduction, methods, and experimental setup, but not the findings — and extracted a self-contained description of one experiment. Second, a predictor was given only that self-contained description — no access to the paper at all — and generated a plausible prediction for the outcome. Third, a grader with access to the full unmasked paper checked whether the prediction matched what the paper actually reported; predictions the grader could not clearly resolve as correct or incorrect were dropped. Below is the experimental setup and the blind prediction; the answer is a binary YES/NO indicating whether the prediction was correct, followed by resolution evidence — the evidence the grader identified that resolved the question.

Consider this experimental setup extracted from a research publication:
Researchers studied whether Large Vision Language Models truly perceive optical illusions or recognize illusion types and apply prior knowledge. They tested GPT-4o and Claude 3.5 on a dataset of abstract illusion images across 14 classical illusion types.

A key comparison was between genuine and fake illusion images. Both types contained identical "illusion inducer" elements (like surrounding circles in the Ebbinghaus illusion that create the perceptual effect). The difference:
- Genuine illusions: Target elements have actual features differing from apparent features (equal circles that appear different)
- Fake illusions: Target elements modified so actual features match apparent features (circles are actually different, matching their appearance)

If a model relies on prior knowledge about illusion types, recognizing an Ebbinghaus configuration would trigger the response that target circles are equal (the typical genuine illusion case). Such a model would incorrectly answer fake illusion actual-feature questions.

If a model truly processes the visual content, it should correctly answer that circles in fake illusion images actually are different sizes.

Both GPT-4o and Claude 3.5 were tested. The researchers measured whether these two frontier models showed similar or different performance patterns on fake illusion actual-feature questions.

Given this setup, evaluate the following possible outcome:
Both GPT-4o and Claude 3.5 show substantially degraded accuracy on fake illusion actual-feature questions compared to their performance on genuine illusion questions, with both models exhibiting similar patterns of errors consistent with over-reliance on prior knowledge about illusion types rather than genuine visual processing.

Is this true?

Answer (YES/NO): YES